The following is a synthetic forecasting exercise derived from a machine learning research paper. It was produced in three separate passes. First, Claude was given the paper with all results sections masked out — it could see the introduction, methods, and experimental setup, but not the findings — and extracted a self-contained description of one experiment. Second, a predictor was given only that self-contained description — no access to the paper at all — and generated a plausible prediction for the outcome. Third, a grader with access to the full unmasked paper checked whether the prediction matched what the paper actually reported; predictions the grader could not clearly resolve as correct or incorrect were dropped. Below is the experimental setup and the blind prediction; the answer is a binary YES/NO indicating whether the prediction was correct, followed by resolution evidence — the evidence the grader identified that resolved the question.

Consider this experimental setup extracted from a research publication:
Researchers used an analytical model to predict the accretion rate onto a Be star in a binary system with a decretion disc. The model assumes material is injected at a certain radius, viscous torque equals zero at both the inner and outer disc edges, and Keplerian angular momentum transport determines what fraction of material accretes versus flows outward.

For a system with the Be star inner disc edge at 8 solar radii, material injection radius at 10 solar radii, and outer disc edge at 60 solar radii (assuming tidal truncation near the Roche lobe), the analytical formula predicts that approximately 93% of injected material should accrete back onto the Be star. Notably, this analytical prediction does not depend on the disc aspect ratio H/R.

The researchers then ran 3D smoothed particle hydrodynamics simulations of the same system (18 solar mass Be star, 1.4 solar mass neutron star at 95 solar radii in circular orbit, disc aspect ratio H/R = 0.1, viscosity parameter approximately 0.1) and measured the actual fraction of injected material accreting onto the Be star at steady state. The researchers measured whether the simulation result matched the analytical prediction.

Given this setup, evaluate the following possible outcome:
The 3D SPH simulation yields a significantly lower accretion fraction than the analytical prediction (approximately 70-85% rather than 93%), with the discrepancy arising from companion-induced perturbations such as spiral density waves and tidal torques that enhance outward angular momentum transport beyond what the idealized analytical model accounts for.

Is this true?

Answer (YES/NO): NO